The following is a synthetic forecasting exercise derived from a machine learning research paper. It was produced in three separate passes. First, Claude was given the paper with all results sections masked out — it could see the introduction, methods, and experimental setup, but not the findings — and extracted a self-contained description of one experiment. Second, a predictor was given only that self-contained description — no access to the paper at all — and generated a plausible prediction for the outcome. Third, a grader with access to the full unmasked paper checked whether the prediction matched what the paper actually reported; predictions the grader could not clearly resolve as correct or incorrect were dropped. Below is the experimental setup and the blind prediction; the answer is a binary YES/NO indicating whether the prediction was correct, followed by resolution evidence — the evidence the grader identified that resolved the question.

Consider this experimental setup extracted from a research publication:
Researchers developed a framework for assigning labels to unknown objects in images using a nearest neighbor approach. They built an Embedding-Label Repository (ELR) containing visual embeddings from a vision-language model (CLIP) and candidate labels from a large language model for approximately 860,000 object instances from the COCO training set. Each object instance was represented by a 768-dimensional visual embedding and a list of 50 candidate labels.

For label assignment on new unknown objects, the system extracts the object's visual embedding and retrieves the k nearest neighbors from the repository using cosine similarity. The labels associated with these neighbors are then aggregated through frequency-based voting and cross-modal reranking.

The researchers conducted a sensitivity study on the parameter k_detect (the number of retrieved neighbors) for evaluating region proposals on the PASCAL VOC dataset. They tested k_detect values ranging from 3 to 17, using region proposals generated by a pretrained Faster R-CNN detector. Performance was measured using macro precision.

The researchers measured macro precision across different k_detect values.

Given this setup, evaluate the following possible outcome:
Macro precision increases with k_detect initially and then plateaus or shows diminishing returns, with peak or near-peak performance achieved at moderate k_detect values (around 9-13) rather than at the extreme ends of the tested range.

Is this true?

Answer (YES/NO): YES